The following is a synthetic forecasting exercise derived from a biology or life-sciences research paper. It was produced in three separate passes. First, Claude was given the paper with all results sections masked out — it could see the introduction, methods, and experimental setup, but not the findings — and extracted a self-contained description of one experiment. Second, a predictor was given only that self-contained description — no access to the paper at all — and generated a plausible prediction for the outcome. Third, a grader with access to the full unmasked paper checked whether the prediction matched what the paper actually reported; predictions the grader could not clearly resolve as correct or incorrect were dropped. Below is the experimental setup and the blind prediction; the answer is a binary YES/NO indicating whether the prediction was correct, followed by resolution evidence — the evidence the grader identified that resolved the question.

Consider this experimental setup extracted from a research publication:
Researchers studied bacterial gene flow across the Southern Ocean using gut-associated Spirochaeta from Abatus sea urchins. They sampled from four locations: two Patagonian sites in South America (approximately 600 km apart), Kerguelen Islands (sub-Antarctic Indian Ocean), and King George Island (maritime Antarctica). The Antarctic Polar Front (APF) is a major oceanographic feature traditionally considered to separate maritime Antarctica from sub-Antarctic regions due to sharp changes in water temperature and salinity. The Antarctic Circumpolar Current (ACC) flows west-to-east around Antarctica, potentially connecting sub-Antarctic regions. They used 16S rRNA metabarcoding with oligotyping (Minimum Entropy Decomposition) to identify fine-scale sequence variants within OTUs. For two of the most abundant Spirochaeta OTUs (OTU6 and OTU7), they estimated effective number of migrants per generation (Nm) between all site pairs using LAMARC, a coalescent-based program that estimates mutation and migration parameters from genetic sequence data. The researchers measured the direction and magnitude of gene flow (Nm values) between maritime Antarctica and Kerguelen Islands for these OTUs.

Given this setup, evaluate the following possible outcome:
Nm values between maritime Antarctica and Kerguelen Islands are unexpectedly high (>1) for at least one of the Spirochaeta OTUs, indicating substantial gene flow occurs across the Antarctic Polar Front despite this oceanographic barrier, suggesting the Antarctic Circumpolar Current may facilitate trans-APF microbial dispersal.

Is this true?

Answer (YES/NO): YES